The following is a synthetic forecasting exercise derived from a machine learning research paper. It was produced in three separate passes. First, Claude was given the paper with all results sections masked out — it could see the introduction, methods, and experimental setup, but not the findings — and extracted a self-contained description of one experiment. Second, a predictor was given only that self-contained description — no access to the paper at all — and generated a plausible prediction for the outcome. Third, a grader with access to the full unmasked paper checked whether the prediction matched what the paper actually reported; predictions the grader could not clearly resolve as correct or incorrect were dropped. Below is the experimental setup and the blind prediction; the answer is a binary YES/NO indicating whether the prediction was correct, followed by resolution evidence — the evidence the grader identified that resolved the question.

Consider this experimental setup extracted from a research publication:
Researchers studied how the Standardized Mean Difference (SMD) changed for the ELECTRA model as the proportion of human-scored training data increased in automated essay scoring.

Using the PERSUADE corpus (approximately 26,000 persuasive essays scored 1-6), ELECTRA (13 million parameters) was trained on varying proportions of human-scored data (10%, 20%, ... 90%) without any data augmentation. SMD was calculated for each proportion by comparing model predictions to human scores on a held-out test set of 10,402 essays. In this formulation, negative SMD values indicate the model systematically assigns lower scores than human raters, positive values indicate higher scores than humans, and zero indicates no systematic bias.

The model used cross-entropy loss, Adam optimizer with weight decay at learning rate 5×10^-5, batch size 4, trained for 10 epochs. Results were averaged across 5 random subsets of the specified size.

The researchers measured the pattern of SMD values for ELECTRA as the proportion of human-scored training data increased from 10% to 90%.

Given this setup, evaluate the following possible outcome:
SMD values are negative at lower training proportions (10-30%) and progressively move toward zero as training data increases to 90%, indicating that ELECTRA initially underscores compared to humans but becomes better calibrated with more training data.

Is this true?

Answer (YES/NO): NO